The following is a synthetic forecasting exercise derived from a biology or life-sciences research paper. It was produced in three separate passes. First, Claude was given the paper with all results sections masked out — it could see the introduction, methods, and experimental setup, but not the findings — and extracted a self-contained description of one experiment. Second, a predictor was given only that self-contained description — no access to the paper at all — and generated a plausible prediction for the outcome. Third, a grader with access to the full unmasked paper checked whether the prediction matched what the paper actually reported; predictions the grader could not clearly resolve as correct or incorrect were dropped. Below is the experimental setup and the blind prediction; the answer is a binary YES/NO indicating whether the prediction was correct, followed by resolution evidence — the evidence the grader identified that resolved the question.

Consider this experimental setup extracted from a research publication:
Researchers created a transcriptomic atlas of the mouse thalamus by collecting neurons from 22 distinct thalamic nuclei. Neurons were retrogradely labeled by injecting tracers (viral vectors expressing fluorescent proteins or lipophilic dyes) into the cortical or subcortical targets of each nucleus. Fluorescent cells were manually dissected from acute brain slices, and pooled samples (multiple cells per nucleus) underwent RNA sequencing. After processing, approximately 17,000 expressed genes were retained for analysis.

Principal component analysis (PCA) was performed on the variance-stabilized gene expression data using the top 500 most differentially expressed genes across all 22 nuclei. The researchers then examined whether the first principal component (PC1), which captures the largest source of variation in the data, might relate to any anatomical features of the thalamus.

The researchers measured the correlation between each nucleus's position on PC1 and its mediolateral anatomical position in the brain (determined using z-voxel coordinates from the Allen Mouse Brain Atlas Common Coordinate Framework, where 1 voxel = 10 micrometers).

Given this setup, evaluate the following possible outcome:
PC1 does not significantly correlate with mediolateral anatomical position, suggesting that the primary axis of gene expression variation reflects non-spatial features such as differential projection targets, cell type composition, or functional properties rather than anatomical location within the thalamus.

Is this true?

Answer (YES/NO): NO